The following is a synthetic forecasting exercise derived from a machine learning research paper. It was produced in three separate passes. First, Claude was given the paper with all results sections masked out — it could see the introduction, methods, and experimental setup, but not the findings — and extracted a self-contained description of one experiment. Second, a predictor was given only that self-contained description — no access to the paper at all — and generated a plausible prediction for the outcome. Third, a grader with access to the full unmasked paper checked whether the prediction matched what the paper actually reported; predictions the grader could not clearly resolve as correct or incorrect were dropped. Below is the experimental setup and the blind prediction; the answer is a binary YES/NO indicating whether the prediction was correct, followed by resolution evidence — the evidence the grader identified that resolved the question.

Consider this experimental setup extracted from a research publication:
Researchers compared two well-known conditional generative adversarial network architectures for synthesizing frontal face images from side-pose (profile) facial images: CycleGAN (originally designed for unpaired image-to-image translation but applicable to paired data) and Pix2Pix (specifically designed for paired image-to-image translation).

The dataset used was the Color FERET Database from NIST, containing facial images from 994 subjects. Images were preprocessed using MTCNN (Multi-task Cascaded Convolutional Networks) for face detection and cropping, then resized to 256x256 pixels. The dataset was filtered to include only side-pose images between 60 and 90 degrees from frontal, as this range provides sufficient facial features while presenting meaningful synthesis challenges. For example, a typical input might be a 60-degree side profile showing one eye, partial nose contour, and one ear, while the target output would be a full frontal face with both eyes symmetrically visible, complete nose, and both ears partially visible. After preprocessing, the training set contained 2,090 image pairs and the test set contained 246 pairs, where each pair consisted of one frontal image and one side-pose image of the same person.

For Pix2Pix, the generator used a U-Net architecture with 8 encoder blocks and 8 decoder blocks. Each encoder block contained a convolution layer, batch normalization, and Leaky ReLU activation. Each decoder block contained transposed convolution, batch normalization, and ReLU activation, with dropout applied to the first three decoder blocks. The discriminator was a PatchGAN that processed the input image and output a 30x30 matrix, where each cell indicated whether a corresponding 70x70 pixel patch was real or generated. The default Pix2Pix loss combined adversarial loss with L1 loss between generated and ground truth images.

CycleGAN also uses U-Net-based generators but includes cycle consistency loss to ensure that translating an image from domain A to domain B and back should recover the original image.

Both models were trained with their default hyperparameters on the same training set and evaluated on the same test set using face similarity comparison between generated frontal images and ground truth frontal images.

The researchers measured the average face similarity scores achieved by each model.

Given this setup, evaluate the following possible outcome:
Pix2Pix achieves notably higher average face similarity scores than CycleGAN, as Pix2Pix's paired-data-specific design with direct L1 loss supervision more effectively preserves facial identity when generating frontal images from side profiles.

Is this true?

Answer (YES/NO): NO